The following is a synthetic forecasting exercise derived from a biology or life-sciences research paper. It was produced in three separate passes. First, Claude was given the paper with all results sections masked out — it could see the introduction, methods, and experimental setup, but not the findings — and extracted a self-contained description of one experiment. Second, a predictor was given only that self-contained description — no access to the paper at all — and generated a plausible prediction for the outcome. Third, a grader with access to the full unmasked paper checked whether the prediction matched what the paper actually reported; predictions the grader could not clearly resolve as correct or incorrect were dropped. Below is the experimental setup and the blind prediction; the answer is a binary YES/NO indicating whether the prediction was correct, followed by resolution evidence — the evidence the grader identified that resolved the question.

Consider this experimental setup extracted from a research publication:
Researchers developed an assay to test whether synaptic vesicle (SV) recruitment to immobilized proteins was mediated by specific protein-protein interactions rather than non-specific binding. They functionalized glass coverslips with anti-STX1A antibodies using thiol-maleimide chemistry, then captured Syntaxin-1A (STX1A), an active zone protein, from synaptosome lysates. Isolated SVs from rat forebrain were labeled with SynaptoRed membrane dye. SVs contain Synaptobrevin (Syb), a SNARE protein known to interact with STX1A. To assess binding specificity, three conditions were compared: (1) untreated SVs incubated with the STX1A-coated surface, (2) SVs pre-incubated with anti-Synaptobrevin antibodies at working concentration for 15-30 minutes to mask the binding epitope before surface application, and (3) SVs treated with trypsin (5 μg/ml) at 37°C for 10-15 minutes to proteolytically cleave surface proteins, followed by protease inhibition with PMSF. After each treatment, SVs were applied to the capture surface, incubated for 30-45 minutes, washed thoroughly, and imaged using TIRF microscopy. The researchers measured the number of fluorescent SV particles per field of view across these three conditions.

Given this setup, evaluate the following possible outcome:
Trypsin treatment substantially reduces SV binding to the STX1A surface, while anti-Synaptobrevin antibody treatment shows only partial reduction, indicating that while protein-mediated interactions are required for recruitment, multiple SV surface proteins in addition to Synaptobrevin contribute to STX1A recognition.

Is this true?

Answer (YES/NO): NO